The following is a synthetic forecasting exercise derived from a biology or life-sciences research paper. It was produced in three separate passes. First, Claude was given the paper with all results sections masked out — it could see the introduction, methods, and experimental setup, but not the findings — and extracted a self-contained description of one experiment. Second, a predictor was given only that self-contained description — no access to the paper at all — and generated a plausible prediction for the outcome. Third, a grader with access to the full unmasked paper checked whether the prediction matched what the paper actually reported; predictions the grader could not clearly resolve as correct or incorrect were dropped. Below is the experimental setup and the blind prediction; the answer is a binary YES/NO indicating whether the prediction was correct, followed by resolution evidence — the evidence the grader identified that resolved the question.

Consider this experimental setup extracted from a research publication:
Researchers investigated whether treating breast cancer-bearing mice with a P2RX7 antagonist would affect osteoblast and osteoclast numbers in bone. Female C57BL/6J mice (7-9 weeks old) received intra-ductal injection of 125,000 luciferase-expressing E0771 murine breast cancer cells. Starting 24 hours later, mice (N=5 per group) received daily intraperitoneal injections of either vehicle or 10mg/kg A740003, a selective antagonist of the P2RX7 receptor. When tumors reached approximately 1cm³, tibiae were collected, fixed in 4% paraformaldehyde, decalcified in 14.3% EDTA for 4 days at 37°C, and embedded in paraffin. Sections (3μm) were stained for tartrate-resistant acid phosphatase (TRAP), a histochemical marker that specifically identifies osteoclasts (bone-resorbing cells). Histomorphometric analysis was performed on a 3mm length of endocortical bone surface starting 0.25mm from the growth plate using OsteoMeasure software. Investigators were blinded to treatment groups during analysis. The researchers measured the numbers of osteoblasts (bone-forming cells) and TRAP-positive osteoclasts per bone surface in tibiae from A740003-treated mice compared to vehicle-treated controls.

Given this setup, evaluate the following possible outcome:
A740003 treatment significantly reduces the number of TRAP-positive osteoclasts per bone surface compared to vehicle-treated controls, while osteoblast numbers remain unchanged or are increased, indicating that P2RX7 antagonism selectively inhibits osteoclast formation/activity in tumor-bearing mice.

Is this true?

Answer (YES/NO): YES